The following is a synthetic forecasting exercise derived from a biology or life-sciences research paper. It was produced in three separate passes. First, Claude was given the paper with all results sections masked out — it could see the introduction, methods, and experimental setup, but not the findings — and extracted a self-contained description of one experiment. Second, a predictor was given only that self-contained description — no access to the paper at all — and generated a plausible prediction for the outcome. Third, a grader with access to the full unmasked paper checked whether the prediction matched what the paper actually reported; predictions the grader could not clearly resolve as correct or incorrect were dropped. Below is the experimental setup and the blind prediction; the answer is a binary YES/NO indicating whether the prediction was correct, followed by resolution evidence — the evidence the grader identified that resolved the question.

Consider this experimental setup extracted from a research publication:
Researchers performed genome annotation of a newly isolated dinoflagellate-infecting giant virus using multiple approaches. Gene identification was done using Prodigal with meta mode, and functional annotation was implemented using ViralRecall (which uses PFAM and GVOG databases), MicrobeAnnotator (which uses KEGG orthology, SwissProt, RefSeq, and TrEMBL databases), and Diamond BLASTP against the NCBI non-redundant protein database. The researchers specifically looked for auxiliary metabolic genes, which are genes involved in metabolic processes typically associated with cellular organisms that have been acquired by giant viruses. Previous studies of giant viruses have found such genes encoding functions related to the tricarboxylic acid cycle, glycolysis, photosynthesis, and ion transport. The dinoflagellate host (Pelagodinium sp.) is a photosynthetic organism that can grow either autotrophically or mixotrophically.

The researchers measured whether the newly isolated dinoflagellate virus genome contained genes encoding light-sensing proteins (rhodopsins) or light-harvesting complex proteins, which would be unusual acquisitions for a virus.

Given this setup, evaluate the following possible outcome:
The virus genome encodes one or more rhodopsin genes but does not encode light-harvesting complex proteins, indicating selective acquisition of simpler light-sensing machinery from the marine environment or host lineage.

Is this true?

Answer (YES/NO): NO